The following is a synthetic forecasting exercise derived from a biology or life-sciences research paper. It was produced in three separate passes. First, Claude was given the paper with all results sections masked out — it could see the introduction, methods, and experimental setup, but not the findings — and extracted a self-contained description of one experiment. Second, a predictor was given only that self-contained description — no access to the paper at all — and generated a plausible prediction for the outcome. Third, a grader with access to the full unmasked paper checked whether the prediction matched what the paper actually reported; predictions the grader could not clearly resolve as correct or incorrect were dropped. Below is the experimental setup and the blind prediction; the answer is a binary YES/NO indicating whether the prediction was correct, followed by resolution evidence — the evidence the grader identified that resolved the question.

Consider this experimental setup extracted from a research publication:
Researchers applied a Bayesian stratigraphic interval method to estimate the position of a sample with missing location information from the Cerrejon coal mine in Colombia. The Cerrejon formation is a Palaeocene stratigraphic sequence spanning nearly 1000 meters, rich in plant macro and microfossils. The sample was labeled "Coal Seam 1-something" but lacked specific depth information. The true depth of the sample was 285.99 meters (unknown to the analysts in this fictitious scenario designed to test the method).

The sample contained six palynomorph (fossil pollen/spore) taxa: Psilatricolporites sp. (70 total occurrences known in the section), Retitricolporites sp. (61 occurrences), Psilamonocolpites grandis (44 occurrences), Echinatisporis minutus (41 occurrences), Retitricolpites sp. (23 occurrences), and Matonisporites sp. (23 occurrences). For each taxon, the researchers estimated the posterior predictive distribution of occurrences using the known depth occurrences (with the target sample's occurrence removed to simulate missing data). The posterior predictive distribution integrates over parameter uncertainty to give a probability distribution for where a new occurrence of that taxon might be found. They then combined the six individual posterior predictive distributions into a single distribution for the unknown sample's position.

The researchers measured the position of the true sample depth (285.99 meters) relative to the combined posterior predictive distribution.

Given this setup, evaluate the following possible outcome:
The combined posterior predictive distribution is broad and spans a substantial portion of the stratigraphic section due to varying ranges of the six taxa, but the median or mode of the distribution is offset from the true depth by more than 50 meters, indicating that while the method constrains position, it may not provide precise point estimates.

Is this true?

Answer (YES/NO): YES